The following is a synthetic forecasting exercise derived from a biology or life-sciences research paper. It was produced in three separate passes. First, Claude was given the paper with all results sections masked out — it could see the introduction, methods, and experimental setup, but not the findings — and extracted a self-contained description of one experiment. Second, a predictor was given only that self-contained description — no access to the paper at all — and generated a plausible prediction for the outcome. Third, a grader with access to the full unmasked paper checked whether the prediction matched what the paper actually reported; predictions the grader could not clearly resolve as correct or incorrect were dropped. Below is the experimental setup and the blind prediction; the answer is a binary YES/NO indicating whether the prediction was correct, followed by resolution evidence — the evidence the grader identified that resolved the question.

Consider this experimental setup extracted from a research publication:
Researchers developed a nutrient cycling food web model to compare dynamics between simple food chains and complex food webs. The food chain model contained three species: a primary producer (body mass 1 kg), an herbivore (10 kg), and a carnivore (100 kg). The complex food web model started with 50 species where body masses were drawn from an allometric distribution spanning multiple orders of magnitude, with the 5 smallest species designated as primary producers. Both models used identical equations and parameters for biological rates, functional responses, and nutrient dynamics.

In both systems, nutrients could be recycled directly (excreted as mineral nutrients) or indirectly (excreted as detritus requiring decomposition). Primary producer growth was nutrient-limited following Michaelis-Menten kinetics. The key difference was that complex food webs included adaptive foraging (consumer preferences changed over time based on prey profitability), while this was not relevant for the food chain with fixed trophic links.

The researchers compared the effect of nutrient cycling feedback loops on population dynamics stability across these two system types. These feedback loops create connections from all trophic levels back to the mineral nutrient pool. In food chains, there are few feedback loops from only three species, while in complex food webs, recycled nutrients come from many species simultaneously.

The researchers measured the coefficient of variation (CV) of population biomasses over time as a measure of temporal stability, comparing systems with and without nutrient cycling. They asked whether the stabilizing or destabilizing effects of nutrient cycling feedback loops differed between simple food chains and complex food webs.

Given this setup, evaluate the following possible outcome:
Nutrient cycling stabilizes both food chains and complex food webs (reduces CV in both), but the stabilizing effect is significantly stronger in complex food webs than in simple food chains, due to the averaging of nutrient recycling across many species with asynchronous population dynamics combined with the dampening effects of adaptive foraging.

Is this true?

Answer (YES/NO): NO